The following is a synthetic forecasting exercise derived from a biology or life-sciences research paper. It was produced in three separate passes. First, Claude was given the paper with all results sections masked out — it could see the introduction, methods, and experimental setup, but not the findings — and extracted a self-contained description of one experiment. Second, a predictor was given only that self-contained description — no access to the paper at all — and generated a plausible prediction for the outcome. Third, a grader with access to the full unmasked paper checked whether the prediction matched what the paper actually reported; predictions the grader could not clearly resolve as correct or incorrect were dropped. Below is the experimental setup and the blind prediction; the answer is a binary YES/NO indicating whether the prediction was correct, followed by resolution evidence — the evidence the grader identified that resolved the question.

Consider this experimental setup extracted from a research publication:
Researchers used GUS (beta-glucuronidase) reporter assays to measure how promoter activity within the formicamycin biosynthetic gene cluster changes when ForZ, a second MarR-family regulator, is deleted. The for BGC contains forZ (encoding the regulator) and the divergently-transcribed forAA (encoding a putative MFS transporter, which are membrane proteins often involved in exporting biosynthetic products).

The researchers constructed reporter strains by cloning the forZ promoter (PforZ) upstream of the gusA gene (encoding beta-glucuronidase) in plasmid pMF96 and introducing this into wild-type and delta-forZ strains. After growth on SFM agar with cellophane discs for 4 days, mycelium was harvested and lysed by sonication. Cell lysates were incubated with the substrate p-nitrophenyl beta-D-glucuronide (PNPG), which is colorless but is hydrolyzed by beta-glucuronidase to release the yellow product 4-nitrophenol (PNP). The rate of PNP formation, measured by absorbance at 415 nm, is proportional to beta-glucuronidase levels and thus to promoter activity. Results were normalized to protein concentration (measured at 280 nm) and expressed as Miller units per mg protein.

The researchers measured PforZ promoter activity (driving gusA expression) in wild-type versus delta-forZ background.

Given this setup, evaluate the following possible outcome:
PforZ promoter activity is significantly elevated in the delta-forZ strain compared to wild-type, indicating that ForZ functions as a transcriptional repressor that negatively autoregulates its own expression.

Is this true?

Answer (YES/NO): YES